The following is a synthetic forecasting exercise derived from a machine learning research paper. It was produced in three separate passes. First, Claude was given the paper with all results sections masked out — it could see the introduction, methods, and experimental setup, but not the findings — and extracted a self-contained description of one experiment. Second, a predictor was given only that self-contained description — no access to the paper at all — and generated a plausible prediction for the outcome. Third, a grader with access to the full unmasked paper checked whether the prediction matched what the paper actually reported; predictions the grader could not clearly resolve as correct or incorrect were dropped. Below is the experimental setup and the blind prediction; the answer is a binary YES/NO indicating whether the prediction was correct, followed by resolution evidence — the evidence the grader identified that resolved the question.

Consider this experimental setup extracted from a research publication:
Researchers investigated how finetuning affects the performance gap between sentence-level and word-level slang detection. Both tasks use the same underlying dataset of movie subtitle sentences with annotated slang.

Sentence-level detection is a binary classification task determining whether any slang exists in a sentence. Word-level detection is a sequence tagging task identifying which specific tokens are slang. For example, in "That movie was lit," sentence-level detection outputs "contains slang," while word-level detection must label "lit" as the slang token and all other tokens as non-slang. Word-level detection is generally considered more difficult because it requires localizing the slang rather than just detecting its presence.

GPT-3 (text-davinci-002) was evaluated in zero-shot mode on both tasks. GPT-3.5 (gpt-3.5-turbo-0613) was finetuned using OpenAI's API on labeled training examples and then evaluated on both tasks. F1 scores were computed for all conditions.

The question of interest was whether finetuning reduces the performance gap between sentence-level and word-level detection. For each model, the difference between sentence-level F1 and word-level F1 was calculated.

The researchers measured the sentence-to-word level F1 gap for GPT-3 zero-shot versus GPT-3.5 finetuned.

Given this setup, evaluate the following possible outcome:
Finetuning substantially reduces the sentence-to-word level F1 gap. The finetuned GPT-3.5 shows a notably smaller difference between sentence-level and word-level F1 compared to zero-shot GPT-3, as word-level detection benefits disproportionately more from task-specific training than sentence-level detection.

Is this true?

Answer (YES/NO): YES